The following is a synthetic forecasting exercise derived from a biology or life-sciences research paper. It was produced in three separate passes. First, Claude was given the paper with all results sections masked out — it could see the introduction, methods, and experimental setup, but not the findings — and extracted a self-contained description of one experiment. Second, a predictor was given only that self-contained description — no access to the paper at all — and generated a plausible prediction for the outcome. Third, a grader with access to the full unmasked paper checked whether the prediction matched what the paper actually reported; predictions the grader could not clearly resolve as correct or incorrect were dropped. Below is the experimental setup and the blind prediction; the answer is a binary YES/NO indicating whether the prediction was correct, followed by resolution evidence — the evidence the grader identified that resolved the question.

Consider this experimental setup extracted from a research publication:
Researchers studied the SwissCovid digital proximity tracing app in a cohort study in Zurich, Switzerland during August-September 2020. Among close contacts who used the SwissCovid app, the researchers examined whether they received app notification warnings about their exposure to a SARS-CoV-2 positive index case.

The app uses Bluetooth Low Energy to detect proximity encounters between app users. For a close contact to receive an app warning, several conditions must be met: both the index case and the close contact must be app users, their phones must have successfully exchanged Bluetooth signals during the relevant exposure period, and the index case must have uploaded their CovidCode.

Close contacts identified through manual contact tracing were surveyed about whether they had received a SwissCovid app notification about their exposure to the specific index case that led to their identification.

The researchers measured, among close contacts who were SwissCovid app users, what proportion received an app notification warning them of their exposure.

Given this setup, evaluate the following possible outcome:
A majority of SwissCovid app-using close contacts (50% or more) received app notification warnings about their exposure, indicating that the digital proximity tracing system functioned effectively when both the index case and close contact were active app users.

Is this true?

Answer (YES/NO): NO